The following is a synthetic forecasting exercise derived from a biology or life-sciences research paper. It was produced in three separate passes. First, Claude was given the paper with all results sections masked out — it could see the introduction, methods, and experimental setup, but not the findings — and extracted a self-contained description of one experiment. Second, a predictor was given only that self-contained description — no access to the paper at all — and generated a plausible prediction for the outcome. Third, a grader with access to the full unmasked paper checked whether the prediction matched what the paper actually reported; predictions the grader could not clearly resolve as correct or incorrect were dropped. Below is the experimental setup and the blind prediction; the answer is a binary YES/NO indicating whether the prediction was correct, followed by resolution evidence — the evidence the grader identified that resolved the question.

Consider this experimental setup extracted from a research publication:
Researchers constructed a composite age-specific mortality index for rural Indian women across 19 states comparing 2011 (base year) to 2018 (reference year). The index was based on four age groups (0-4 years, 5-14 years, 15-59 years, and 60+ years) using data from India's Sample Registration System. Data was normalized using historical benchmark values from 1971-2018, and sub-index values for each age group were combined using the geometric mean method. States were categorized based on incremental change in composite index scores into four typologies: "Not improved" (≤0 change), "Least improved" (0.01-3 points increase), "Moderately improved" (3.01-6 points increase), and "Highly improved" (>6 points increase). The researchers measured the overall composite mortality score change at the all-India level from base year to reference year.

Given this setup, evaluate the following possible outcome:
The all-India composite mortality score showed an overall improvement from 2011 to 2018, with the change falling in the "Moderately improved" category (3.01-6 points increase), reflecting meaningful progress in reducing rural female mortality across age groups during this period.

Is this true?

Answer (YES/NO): NO